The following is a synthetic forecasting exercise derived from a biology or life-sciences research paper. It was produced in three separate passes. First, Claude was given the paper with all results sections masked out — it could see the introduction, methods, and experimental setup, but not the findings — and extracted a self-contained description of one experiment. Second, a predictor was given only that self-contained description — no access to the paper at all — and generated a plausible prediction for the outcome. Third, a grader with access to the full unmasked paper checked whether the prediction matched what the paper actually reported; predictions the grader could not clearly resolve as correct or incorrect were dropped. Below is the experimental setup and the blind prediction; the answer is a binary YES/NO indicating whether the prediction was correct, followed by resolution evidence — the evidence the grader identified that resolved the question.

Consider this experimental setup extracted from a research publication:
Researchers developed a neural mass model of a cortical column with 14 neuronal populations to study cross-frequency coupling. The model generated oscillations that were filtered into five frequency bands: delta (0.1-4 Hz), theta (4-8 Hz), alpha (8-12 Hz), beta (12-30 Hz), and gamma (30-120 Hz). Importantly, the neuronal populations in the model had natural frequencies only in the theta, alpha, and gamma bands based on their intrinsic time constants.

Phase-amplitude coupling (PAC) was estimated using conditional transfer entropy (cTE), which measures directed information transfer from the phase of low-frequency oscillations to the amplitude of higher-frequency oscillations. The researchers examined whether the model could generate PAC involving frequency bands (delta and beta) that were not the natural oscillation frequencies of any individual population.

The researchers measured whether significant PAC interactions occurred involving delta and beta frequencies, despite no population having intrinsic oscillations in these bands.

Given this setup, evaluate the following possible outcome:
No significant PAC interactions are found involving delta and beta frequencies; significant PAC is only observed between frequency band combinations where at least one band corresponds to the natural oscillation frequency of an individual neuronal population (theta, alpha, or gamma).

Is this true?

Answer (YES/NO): NO